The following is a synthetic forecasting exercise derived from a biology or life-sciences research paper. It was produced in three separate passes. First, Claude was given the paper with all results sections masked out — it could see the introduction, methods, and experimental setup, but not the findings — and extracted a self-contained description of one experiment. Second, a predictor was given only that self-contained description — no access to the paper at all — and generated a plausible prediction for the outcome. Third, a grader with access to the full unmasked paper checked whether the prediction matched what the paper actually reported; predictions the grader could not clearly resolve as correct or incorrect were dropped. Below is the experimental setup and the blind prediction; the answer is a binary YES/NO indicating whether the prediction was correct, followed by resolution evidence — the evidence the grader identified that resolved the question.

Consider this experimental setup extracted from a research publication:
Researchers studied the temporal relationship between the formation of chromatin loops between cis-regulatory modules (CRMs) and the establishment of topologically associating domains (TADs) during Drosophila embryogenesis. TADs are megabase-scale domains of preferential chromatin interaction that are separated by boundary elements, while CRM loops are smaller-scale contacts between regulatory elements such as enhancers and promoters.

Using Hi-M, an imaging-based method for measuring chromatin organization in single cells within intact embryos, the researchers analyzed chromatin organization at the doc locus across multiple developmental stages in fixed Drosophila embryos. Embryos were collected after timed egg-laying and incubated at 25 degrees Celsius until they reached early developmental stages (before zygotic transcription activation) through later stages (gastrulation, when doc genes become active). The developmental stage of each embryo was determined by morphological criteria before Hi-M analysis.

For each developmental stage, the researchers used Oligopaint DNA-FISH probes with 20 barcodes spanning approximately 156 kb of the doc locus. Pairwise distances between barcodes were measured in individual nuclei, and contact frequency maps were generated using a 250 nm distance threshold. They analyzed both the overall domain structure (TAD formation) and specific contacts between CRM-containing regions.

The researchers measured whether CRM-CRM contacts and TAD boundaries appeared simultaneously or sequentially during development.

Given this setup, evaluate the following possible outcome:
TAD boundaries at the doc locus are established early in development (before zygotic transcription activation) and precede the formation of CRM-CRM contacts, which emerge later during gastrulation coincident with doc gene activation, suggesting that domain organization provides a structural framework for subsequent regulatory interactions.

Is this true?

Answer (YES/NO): NO